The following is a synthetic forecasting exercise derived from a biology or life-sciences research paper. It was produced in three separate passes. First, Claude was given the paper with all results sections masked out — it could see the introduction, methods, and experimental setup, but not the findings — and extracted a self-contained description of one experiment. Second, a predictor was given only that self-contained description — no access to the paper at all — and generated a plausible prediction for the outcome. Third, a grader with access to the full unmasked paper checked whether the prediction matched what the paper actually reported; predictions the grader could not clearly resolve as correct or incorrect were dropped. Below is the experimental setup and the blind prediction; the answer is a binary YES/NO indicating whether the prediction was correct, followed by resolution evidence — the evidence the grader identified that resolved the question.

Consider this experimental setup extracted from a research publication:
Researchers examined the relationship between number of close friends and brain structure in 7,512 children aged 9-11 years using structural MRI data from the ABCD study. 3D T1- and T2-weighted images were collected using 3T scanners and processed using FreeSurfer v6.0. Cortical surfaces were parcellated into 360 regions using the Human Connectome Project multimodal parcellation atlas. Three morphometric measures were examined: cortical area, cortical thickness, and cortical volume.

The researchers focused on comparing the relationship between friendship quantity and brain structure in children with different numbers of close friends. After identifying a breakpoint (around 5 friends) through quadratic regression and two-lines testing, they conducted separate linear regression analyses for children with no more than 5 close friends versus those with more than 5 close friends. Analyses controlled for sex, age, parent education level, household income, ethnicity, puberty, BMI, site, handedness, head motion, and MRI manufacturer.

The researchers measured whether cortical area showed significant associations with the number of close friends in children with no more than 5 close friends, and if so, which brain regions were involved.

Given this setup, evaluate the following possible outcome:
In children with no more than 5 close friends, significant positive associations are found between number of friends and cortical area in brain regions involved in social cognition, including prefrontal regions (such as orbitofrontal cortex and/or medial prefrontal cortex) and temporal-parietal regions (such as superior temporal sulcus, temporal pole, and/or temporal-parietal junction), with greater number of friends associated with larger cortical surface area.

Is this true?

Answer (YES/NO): YES